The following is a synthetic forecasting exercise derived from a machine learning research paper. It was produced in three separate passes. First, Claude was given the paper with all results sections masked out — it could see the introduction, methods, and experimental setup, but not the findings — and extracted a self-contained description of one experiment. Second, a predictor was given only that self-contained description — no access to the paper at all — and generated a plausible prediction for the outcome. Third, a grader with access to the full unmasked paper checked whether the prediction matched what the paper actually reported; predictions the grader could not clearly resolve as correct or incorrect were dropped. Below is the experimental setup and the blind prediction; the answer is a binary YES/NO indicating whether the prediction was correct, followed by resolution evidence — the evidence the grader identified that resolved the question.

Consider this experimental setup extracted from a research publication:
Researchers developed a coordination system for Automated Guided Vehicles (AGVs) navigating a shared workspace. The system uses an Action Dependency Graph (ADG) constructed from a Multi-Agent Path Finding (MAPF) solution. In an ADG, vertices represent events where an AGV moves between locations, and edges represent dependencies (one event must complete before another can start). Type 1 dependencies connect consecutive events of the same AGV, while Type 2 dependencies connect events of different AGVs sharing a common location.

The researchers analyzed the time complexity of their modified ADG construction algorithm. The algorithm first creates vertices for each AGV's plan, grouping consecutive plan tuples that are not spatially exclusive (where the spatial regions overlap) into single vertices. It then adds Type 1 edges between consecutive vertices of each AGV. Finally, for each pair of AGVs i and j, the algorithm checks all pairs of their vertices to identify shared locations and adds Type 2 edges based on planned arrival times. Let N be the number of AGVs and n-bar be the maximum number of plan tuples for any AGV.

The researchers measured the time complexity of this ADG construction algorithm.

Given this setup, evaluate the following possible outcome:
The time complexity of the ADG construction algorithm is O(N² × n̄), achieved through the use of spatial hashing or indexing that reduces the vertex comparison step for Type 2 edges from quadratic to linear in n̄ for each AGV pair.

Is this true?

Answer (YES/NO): NO